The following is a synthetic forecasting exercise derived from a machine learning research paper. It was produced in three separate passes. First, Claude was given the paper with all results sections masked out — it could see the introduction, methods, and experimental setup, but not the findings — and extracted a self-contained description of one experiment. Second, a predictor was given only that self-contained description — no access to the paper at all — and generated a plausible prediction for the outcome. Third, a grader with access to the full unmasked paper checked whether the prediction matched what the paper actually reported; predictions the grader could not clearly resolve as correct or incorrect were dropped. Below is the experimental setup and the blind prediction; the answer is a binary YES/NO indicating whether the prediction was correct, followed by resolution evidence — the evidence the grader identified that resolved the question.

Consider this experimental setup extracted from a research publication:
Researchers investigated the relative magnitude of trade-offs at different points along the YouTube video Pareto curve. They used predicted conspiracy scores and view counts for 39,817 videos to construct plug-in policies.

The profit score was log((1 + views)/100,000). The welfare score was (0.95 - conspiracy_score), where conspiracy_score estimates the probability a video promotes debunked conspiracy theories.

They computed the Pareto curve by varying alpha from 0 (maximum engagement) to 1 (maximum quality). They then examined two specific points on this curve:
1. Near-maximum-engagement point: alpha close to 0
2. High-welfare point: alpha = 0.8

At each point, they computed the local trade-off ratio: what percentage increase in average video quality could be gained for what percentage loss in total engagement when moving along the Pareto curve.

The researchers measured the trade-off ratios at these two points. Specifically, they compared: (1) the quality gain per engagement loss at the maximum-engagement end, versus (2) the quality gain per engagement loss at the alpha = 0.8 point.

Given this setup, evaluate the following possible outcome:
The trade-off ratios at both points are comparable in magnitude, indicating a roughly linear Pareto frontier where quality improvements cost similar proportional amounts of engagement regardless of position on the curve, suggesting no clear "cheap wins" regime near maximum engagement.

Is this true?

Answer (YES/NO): NO